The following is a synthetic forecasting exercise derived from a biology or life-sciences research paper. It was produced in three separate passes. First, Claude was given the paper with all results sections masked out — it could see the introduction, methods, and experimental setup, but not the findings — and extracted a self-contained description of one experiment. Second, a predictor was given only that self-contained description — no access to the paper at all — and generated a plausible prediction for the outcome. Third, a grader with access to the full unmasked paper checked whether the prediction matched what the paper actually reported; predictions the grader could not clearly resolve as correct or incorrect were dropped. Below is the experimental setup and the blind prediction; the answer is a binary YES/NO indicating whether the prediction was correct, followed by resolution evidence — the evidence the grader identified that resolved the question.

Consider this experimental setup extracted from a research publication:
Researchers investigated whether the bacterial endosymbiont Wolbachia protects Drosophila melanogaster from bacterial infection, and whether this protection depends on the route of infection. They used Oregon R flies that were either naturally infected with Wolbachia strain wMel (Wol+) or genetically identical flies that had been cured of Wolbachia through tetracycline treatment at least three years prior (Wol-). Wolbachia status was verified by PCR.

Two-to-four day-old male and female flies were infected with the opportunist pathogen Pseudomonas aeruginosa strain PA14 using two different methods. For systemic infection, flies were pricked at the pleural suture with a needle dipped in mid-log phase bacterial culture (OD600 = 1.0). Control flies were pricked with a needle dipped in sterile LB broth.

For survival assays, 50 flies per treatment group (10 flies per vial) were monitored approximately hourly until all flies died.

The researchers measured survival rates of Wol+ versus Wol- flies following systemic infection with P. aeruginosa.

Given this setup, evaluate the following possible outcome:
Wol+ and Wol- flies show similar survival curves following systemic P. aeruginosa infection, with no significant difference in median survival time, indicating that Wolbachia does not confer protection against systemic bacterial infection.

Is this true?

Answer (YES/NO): YES